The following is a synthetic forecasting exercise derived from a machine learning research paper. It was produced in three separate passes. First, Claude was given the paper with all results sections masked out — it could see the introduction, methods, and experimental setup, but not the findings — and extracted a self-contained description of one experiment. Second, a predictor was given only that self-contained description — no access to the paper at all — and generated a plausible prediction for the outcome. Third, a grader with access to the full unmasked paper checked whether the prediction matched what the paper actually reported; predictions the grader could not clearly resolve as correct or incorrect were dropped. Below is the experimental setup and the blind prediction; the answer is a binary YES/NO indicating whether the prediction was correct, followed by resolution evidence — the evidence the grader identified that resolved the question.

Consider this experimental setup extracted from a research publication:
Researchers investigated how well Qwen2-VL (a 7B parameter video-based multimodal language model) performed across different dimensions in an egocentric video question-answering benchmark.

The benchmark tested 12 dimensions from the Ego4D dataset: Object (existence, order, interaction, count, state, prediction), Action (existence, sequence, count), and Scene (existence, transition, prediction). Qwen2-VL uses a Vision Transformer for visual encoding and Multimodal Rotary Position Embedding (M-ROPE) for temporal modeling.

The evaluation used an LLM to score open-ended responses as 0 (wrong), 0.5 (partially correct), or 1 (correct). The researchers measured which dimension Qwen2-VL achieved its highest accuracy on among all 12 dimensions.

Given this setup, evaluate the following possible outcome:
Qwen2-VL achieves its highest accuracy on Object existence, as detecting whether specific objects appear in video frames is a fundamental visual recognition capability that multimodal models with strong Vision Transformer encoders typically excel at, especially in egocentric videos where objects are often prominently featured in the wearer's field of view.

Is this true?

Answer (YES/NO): NO